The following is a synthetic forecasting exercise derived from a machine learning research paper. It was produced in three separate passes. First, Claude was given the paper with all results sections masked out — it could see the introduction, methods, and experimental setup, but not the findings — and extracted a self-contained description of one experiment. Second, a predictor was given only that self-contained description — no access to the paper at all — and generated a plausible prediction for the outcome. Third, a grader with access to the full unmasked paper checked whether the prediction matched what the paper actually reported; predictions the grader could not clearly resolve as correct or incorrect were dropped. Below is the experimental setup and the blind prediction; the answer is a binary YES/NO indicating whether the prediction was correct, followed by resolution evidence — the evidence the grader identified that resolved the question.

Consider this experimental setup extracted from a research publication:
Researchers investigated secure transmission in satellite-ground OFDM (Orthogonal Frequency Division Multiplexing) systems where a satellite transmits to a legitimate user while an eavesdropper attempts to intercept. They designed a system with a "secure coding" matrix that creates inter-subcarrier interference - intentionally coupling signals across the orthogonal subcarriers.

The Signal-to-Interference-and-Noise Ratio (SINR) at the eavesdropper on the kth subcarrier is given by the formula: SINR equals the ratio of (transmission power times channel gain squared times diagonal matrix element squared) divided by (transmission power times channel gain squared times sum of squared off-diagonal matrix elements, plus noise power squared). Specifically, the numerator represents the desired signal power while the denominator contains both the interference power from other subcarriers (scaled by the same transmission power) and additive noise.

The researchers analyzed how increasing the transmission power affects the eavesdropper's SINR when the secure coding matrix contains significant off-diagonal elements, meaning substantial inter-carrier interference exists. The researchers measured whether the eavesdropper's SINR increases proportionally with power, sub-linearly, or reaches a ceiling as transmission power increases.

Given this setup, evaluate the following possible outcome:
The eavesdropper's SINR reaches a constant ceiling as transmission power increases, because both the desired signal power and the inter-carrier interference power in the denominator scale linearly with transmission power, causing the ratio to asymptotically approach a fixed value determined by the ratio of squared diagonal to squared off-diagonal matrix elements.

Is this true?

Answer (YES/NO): NO